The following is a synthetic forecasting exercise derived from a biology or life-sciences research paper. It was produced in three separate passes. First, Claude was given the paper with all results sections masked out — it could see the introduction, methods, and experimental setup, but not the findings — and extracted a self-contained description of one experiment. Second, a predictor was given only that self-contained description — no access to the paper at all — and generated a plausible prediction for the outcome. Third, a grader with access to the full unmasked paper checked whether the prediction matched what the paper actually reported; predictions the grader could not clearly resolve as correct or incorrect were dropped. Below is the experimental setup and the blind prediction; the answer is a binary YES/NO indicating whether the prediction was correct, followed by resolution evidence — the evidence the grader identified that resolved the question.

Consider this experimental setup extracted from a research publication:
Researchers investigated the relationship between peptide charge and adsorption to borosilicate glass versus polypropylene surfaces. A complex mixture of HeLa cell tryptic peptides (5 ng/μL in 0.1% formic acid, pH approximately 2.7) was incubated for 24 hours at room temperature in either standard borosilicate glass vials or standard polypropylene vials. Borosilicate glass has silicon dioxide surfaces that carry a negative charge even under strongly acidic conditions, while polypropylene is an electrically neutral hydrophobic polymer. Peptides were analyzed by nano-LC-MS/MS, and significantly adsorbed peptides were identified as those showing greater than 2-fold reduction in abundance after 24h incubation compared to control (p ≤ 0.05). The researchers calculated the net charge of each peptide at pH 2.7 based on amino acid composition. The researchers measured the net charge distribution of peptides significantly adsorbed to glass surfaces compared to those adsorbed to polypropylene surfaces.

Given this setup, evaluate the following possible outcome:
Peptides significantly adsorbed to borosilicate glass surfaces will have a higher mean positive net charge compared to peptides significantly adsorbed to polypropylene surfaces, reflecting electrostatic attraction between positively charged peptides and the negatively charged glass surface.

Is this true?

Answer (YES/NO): YES